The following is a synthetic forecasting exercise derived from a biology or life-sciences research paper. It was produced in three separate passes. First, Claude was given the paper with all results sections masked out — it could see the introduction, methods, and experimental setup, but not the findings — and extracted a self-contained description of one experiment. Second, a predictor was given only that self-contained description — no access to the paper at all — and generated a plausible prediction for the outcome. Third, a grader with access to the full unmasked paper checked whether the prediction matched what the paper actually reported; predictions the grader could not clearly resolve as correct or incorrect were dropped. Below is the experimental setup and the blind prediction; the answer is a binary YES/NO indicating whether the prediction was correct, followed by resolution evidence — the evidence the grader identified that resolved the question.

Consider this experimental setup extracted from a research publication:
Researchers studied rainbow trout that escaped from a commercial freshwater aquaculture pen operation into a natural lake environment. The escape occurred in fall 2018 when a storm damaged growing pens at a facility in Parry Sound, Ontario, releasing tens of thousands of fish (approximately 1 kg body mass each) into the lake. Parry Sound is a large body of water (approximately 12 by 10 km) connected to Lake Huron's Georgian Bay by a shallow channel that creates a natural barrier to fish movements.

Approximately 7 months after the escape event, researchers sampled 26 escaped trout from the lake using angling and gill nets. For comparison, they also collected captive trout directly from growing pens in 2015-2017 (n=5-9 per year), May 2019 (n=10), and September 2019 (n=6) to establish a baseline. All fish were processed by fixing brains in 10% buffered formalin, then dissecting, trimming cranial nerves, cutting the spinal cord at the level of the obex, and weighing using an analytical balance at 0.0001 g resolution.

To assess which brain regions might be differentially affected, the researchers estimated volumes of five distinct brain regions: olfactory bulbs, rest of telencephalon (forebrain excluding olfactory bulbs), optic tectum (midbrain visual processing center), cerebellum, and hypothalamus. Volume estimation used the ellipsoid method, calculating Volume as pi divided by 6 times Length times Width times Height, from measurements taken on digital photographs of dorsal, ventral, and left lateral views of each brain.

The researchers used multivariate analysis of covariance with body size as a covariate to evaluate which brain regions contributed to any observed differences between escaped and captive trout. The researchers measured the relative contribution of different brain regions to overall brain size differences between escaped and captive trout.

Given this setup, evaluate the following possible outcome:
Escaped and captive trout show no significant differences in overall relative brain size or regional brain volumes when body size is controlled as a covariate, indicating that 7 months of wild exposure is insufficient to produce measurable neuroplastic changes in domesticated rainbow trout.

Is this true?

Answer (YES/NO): NO